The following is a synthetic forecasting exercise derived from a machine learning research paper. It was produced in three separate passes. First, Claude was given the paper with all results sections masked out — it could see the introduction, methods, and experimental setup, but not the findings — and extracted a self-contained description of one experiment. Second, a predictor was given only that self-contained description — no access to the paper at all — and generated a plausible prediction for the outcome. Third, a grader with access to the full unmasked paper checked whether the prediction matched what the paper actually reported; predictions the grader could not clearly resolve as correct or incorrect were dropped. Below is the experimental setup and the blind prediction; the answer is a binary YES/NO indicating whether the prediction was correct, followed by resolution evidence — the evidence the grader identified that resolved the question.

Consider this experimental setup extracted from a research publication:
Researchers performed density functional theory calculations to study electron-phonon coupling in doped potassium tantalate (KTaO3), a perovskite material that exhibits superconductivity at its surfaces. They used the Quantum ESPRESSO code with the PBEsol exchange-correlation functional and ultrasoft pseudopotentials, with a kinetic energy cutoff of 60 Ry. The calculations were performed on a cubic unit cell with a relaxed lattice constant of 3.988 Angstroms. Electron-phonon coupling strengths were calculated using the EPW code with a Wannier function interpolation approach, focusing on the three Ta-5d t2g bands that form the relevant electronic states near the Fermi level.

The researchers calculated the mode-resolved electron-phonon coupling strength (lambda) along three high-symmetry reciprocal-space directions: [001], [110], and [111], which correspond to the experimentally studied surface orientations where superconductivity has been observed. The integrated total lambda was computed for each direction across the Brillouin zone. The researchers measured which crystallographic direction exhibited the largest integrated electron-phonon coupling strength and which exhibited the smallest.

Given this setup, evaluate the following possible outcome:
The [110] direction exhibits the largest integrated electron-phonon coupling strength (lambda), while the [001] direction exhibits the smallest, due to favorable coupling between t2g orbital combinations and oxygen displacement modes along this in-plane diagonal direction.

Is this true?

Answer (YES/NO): NO